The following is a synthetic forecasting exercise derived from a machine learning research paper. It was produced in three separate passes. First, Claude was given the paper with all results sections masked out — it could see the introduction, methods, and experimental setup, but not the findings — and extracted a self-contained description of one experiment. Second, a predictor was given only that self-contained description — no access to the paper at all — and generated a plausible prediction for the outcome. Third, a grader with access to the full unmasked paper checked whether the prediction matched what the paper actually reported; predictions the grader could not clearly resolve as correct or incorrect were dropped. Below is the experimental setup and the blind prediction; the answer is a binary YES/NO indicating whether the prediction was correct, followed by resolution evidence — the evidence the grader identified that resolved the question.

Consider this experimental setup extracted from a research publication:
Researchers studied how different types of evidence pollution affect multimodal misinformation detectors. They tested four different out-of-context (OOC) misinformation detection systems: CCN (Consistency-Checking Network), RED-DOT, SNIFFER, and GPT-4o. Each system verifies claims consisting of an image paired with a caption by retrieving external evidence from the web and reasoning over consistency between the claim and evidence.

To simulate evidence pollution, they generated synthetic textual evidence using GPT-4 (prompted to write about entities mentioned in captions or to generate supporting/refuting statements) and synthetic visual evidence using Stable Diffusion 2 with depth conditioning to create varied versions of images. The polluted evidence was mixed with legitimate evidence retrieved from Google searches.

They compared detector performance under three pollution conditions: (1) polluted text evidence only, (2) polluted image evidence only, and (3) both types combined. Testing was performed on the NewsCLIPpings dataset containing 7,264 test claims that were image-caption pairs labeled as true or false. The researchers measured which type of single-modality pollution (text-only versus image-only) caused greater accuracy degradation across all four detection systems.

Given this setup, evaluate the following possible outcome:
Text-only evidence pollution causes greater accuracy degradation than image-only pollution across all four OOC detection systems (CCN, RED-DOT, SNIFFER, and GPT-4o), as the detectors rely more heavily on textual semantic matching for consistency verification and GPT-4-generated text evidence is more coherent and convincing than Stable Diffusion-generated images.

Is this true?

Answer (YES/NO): YES